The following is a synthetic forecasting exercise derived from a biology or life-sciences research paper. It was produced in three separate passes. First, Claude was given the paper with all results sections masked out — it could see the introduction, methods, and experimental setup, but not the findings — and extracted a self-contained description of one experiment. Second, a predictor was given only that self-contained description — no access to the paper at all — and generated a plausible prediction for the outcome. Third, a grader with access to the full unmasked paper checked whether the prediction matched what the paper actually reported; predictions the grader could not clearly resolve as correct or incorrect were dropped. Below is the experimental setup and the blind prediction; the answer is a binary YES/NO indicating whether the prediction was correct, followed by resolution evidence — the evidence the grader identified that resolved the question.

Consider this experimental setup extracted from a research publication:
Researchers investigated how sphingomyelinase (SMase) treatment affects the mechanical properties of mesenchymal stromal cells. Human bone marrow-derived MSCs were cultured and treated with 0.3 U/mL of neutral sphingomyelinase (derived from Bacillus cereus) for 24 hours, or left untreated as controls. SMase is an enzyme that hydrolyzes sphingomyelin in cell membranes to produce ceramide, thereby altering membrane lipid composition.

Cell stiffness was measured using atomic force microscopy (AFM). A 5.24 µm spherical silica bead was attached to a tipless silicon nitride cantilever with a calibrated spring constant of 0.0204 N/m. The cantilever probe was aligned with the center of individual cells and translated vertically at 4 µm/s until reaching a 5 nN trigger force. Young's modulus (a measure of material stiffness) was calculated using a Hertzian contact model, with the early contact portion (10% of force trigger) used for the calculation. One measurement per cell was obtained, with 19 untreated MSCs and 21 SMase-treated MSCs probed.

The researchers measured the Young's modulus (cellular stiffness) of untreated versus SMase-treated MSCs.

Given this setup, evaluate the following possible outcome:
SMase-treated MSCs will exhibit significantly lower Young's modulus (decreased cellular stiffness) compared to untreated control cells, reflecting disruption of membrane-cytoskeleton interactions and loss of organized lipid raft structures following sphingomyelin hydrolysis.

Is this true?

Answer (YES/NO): NO